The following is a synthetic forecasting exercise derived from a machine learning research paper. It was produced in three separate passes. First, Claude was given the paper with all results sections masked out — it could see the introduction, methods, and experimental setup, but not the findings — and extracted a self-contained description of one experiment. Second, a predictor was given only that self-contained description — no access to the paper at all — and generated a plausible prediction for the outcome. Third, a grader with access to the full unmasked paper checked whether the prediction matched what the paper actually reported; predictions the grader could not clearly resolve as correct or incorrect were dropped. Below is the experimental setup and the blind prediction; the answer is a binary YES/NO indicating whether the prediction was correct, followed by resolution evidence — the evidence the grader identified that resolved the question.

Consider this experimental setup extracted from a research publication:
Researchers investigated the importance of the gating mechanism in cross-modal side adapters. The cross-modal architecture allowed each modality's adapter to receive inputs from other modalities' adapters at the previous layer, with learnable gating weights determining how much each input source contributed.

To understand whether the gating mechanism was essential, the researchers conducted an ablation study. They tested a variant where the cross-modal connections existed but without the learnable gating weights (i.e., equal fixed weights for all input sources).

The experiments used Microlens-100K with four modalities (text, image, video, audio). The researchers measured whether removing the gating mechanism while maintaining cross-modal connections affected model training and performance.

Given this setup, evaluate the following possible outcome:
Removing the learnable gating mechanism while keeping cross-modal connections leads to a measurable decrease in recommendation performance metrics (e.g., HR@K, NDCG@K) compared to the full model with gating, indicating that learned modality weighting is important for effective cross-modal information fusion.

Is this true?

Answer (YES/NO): YES